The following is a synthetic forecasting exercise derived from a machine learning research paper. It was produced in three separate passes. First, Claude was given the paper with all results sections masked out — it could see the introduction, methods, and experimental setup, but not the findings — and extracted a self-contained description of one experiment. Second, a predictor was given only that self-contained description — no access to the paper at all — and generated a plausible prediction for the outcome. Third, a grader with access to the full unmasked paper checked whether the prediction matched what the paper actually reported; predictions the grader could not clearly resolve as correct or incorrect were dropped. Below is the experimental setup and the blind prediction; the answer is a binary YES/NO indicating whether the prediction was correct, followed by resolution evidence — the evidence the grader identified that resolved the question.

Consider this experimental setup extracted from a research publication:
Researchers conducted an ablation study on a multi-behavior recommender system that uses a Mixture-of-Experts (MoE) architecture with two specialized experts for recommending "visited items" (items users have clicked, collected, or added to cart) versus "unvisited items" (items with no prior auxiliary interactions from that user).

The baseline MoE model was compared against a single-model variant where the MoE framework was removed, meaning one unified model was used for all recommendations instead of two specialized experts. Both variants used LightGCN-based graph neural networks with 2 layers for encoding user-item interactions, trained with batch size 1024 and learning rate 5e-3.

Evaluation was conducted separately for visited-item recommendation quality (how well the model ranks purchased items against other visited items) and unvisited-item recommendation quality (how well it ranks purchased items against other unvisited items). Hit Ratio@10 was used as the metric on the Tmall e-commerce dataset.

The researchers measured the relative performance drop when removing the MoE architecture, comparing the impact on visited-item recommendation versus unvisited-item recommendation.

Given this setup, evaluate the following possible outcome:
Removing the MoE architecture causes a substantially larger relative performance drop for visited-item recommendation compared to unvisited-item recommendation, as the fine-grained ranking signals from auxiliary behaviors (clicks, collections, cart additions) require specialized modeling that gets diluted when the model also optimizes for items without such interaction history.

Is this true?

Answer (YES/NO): NO